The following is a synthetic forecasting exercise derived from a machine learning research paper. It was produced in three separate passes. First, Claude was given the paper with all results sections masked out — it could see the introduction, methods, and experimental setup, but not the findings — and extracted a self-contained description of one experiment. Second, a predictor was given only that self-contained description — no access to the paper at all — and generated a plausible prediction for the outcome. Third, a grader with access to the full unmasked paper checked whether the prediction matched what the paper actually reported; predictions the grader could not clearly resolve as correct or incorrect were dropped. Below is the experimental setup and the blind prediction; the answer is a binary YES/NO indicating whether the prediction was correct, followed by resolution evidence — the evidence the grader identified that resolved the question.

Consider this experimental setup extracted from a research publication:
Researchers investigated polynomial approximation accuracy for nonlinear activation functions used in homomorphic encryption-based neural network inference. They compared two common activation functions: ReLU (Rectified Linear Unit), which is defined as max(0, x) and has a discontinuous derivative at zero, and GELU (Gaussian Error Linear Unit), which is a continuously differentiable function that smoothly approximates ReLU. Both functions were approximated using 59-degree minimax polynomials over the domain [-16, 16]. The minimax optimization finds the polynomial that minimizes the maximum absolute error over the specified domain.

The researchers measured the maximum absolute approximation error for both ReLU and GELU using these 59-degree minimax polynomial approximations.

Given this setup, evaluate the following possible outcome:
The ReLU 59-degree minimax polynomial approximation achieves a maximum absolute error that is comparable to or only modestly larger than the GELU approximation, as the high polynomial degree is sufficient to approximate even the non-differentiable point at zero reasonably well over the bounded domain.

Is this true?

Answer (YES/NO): NO